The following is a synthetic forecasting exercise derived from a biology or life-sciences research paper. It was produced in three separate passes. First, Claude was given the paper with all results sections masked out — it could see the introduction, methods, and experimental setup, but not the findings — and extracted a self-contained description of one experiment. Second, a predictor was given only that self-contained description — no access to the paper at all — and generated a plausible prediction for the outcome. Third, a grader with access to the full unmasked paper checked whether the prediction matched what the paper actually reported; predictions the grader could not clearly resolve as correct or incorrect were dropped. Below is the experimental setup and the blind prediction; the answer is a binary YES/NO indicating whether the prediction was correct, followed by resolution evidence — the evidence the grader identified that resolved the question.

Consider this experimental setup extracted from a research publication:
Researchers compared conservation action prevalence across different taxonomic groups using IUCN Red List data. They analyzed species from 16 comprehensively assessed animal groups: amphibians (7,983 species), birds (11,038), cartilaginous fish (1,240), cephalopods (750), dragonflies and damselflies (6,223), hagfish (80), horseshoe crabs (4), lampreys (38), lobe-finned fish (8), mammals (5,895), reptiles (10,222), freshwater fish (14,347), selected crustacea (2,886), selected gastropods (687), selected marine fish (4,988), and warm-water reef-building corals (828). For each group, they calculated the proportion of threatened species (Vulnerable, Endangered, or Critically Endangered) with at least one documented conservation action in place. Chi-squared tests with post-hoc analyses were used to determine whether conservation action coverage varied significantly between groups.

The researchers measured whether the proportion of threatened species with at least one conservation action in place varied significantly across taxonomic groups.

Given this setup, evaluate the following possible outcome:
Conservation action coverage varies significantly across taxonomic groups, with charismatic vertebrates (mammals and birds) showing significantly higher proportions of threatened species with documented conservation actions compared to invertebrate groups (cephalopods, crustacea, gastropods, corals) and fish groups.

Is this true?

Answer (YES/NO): NO